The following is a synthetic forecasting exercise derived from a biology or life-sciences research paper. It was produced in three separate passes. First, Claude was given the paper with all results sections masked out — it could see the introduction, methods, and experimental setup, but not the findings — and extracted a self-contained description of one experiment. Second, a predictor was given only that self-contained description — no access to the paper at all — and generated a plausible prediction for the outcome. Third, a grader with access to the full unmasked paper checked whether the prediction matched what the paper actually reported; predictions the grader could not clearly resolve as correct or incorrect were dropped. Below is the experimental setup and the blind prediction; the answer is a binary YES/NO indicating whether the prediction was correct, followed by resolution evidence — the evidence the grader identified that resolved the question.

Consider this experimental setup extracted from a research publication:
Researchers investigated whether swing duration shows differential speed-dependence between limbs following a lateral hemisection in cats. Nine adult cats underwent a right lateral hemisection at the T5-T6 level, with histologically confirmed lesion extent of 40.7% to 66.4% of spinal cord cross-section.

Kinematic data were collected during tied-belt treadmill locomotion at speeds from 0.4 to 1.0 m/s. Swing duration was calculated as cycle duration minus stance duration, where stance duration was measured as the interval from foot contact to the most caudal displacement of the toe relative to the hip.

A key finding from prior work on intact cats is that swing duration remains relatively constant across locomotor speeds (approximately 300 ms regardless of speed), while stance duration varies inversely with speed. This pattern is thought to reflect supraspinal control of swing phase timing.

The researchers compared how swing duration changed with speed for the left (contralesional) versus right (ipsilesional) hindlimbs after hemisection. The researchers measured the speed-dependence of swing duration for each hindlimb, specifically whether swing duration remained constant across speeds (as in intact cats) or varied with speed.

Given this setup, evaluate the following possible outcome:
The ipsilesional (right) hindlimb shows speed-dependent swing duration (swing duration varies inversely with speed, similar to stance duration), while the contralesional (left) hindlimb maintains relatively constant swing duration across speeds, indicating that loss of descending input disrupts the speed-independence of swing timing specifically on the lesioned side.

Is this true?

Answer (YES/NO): NO